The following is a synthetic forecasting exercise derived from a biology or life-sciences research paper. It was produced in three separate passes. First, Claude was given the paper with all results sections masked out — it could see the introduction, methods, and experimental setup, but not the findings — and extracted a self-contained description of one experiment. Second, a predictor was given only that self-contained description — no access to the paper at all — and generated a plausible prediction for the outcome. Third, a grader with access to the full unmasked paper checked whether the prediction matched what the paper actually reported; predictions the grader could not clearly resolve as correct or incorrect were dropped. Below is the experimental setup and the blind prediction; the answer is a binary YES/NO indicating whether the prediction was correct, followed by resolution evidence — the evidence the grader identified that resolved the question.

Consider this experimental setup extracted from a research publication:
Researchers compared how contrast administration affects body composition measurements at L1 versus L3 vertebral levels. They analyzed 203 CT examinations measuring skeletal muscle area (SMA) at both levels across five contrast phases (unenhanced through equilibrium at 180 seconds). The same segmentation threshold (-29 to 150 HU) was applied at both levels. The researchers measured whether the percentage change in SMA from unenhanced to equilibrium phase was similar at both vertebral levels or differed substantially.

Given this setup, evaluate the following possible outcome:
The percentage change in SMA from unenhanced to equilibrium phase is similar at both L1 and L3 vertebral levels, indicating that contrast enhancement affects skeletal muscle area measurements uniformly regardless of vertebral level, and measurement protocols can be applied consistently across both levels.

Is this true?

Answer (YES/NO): YES